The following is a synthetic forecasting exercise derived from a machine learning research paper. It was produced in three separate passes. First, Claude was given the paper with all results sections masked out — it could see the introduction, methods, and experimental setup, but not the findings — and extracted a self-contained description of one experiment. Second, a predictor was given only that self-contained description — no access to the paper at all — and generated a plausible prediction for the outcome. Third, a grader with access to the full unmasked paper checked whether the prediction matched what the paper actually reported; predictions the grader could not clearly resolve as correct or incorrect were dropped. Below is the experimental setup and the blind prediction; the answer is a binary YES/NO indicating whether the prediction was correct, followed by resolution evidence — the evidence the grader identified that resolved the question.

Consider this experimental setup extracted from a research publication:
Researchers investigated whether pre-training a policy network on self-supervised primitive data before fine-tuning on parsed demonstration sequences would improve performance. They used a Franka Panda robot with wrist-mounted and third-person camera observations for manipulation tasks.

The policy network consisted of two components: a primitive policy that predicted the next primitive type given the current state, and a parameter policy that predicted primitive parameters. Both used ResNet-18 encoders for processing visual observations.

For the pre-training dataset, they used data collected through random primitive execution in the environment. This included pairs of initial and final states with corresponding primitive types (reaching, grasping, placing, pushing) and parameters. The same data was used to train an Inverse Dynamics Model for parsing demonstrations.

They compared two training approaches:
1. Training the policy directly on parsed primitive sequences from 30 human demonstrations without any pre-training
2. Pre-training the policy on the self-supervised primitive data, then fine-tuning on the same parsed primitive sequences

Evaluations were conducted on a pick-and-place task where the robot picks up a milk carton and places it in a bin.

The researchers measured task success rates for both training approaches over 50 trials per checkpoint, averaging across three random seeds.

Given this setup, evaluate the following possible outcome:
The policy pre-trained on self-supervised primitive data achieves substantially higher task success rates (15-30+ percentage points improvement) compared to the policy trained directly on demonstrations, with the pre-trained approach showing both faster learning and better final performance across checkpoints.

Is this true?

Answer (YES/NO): NO